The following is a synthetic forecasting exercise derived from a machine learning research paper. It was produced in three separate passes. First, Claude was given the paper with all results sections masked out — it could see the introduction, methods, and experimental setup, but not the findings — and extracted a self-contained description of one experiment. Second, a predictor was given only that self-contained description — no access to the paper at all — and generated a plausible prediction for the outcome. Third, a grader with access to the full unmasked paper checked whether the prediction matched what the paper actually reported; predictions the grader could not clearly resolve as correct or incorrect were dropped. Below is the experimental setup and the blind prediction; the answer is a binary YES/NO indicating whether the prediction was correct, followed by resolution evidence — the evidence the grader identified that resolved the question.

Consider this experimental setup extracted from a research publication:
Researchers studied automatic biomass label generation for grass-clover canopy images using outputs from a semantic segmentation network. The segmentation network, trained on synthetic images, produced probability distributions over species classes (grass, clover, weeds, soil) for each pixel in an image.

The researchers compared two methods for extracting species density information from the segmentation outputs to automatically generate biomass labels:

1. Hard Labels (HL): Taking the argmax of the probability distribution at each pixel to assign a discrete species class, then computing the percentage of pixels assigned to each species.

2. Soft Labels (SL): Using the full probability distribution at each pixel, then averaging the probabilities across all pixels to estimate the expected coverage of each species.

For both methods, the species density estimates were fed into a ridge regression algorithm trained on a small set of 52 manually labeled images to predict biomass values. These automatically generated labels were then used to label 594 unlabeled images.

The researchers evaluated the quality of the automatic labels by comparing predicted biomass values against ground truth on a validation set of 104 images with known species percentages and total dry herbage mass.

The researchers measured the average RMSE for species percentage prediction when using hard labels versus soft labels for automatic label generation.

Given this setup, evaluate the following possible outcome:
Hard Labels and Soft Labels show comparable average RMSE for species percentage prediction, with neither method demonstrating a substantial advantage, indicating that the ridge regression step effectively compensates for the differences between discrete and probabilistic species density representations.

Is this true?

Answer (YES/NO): YES